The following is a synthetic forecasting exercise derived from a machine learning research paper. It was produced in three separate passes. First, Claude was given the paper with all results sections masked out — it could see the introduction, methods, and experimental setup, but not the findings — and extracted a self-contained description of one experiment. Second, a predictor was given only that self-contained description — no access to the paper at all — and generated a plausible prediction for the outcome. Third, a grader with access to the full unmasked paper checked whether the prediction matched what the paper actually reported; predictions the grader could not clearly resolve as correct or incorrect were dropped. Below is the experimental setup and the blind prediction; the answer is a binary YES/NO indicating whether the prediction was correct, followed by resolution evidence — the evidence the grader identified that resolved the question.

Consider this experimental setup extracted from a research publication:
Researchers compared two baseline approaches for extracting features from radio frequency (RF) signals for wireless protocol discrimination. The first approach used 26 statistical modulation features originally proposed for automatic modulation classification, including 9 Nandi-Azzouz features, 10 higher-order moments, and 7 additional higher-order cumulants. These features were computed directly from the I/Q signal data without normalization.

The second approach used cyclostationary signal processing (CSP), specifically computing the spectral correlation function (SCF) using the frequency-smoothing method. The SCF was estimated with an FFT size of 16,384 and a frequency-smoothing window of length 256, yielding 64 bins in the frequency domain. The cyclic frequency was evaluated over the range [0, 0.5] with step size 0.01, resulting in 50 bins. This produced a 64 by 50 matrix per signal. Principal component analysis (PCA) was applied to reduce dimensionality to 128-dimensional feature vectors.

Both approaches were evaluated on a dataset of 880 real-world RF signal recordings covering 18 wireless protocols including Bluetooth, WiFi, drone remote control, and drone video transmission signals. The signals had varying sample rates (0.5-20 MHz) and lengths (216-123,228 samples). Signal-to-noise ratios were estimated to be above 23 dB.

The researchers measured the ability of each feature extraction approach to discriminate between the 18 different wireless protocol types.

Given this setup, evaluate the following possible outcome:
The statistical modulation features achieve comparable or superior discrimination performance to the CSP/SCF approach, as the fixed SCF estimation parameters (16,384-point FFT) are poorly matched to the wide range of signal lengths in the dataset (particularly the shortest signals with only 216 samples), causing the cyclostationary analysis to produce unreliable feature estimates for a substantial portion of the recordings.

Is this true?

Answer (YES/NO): NO